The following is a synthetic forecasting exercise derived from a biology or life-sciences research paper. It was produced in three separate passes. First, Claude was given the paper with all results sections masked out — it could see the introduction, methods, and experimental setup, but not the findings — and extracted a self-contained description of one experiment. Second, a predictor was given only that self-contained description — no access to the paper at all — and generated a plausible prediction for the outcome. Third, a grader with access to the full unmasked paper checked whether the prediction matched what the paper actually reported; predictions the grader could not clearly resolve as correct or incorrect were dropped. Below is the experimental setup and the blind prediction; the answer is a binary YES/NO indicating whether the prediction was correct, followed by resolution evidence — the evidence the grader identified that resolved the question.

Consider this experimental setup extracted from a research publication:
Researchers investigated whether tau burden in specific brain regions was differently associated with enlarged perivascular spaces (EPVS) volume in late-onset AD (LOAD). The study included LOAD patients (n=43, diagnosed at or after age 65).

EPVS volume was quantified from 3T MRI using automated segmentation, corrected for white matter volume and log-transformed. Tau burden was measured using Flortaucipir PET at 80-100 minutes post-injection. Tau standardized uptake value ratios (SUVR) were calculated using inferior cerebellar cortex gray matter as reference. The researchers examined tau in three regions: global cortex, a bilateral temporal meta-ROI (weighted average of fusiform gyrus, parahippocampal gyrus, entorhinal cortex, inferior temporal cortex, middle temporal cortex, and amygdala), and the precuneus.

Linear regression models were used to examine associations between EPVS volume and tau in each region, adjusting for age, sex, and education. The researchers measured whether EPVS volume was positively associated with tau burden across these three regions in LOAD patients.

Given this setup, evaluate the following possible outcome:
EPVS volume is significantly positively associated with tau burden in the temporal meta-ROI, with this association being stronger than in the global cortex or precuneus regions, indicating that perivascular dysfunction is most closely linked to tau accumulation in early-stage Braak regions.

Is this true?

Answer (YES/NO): NO